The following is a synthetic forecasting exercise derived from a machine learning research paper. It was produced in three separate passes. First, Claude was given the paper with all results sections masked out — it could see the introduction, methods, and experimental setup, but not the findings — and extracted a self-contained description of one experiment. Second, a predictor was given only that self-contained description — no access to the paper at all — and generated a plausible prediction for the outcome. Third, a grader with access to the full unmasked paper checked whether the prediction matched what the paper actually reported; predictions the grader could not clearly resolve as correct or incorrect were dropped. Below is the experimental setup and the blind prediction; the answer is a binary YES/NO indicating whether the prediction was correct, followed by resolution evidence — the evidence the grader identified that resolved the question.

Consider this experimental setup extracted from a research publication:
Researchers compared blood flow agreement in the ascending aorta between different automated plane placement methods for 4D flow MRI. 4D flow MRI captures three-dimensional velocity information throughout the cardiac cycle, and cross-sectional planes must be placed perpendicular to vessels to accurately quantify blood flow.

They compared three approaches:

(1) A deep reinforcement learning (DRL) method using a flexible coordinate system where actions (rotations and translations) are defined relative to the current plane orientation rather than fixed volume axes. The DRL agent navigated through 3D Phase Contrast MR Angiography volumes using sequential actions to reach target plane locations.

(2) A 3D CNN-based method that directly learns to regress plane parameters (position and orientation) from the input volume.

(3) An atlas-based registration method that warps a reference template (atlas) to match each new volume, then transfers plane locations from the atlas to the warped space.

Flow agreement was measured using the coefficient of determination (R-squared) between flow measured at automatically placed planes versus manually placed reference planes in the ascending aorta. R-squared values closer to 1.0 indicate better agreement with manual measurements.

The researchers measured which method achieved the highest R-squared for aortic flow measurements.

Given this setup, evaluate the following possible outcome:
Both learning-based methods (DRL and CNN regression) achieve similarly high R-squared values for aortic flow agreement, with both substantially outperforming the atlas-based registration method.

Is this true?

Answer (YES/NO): NO